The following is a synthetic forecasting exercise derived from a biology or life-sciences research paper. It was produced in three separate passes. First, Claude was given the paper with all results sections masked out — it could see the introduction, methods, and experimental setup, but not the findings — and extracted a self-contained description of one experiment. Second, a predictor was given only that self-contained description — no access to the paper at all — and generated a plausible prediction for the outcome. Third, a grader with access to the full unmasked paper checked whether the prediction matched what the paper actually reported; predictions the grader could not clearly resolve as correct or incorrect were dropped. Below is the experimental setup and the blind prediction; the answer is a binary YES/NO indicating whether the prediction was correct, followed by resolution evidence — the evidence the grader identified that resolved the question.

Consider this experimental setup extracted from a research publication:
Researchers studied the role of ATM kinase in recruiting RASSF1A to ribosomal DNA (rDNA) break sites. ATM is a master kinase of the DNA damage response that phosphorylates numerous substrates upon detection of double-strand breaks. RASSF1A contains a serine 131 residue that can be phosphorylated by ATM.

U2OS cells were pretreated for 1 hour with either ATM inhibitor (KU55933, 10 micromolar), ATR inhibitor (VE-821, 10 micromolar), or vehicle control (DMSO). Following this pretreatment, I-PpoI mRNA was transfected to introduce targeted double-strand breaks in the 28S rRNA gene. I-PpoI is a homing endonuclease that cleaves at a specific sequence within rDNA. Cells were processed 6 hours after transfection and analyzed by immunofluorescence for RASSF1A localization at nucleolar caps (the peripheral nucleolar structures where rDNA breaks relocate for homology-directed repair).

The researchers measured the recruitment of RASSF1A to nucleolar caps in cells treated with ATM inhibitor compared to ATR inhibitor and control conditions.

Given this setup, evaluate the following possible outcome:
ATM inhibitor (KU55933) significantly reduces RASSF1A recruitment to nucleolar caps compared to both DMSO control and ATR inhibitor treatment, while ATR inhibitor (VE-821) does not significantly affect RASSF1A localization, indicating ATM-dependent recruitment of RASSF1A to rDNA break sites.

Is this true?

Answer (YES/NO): NO